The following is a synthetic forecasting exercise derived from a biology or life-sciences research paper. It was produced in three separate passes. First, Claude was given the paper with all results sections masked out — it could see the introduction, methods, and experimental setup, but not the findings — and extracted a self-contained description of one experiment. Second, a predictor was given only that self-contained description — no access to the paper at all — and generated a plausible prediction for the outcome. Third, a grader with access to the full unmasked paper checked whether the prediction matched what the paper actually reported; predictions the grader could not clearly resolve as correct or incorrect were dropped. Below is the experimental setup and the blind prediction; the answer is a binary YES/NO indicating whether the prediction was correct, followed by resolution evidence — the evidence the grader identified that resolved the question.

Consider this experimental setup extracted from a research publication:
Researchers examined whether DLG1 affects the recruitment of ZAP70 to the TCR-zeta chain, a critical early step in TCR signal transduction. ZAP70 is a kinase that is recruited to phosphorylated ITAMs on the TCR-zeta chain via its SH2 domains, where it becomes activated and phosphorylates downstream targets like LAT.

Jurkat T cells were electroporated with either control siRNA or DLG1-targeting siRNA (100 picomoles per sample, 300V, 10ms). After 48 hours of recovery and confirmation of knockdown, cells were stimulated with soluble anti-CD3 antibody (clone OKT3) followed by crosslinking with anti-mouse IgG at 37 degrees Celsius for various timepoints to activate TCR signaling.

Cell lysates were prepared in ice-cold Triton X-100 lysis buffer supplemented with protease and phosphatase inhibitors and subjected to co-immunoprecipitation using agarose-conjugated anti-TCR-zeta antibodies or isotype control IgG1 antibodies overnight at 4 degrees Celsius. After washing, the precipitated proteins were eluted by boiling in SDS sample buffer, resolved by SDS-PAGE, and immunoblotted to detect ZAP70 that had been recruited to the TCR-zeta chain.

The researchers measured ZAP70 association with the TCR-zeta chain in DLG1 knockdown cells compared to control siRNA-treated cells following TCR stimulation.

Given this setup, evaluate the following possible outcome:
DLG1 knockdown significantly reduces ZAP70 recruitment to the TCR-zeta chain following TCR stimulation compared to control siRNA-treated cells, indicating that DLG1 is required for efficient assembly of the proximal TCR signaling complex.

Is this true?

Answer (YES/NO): YES